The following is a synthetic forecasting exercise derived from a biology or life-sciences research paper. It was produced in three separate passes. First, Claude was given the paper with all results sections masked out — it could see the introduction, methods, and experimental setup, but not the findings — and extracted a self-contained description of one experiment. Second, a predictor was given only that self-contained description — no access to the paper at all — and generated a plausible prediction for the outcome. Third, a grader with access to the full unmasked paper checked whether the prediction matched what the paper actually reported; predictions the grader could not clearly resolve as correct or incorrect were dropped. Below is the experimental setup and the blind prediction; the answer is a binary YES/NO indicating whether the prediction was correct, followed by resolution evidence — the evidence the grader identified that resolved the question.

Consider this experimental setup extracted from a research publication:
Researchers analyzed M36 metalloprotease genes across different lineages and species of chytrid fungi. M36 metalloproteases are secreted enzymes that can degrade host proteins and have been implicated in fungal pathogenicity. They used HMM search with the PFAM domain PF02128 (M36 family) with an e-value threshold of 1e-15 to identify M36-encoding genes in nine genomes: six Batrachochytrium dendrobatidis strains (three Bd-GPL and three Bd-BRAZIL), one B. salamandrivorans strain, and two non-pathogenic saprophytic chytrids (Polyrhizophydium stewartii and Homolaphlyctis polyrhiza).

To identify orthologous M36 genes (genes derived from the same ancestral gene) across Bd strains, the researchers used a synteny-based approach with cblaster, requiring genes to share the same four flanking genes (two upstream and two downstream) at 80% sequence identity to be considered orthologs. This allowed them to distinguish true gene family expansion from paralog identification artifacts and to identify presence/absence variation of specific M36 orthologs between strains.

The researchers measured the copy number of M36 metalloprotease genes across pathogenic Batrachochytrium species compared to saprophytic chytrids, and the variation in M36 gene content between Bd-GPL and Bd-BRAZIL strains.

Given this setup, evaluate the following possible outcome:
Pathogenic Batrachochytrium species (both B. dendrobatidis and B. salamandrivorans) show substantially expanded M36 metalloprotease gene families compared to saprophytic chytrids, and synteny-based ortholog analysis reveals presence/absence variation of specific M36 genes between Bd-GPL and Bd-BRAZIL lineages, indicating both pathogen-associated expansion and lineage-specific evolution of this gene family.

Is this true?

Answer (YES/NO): NO